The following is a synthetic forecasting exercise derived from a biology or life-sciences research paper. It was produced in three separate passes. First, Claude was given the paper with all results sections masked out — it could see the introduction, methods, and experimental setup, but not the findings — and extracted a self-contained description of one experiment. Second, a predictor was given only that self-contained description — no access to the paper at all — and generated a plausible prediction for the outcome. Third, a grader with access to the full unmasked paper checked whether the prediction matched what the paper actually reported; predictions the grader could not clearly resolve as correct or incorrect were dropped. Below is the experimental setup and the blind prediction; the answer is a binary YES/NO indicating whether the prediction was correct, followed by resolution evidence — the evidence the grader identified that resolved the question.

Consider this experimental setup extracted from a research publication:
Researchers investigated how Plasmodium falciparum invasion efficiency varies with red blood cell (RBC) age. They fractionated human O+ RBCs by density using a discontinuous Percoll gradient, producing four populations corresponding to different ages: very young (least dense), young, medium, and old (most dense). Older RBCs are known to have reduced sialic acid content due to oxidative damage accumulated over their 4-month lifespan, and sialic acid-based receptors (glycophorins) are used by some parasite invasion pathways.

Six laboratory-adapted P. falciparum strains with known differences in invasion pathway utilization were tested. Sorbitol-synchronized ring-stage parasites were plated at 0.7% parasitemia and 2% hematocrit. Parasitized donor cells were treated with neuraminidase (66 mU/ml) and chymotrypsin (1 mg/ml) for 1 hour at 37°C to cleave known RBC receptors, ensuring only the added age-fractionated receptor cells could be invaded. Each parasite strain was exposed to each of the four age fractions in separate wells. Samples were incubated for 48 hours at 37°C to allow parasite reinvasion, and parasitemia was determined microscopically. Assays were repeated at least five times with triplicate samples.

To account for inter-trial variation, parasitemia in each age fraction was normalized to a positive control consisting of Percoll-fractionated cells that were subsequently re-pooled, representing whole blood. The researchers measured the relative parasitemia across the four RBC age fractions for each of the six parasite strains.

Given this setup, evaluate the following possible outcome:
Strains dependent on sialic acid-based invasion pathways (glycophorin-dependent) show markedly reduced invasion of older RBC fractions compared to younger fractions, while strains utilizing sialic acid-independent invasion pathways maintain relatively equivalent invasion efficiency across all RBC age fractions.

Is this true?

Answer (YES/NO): NO